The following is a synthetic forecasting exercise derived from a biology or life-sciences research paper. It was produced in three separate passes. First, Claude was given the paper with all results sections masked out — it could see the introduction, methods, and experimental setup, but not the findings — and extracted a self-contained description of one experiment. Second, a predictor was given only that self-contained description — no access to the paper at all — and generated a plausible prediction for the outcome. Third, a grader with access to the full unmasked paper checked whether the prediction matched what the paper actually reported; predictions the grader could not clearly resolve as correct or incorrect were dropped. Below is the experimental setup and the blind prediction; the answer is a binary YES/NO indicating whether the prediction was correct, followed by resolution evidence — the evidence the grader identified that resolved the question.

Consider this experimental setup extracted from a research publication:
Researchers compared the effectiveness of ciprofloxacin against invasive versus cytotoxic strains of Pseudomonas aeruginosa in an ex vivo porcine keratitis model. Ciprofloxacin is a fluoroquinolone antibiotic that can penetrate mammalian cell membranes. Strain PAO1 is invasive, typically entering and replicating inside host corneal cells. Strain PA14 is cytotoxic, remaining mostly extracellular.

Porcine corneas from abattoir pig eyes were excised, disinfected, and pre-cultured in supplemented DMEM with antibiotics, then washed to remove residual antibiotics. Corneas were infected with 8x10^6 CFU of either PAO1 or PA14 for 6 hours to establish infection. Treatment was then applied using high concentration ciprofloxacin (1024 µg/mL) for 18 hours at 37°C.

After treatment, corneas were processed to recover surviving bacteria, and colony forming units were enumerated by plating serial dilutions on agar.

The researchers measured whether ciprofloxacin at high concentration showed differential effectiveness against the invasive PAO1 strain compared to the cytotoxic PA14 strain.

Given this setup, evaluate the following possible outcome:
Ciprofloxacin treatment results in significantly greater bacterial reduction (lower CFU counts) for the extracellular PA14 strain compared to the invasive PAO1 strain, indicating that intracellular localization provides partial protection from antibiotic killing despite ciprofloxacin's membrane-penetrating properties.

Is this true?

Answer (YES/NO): NO